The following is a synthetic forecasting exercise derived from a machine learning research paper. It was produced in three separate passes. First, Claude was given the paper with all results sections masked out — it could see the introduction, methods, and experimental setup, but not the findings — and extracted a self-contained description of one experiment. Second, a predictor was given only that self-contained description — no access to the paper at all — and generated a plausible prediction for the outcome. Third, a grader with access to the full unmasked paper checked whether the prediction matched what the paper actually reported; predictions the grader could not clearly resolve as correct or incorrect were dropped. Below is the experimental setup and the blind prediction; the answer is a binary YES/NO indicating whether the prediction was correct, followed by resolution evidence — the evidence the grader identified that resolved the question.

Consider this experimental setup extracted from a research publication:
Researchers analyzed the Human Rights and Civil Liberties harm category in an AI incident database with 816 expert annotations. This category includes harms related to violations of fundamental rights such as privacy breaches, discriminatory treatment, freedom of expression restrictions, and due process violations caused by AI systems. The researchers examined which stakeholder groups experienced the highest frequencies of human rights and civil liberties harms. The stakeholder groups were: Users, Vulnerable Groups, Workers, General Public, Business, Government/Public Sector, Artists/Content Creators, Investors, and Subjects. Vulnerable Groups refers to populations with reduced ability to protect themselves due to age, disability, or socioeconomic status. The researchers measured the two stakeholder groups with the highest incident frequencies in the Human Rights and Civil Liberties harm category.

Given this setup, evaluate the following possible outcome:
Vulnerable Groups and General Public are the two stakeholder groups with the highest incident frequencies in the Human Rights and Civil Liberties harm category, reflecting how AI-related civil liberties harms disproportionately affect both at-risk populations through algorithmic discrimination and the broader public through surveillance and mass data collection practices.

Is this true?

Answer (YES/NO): NO